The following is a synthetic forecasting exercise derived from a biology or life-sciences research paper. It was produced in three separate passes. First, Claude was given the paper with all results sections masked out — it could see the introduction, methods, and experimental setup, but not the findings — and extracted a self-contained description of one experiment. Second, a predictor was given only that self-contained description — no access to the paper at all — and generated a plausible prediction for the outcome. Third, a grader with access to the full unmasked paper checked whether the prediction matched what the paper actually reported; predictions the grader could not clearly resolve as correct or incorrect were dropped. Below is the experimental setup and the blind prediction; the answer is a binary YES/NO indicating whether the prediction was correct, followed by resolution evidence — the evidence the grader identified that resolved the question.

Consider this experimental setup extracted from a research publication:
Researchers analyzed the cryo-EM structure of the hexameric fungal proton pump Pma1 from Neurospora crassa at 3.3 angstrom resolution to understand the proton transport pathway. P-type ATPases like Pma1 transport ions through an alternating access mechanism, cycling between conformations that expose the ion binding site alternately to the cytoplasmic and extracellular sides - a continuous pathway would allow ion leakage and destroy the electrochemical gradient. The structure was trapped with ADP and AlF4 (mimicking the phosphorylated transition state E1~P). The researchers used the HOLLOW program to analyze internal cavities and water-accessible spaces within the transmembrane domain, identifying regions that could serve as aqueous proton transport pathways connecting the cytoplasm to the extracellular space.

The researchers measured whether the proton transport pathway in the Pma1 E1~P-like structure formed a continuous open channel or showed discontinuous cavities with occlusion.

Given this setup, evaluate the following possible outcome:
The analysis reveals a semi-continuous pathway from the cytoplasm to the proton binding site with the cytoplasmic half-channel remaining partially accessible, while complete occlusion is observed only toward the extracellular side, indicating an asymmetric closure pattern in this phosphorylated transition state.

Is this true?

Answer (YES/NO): NO